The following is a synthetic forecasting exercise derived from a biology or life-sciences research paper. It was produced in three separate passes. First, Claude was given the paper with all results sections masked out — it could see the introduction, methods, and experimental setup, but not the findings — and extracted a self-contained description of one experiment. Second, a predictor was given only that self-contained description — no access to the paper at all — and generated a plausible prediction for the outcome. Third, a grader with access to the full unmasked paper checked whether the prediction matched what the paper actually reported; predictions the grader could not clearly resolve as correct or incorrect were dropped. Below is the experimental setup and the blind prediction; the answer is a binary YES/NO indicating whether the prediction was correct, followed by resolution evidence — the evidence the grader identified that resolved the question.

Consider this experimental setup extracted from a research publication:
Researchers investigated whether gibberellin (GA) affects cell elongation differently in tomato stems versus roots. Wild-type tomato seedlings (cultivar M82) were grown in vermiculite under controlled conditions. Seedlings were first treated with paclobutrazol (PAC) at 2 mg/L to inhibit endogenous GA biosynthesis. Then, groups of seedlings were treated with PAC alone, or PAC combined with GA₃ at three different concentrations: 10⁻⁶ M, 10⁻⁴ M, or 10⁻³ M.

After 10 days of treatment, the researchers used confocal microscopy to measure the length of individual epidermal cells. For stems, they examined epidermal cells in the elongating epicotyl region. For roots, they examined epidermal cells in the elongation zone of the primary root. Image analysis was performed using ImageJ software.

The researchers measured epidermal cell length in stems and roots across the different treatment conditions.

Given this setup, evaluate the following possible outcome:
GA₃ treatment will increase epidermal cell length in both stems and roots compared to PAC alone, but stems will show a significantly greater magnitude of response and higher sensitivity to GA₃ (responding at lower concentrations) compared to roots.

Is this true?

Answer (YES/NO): NO